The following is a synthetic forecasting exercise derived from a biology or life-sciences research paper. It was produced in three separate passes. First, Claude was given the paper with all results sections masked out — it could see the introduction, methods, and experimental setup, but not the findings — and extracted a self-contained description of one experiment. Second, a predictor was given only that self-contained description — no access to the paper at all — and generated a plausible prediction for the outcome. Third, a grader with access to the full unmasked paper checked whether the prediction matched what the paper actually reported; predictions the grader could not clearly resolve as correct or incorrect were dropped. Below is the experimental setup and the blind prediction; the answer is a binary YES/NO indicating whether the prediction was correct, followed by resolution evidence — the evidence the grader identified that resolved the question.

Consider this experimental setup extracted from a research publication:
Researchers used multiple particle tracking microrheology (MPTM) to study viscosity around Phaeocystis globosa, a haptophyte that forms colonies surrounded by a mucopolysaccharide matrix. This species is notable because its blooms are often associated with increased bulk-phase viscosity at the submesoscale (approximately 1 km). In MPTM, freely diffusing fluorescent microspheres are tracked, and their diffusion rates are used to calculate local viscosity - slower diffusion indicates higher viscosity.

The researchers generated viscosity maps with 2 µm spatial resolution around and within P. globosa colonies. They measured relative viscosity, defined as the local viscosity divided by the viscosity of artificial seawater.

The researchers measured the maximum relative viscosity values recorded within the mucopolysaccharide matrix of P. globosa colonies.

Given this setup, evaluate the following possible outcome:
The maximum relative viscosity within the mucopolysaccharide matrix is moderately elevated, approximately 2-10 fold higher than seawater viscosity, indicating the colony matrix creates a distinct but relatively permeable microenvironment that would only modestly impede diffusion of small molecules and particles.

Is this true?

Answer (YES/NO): NO